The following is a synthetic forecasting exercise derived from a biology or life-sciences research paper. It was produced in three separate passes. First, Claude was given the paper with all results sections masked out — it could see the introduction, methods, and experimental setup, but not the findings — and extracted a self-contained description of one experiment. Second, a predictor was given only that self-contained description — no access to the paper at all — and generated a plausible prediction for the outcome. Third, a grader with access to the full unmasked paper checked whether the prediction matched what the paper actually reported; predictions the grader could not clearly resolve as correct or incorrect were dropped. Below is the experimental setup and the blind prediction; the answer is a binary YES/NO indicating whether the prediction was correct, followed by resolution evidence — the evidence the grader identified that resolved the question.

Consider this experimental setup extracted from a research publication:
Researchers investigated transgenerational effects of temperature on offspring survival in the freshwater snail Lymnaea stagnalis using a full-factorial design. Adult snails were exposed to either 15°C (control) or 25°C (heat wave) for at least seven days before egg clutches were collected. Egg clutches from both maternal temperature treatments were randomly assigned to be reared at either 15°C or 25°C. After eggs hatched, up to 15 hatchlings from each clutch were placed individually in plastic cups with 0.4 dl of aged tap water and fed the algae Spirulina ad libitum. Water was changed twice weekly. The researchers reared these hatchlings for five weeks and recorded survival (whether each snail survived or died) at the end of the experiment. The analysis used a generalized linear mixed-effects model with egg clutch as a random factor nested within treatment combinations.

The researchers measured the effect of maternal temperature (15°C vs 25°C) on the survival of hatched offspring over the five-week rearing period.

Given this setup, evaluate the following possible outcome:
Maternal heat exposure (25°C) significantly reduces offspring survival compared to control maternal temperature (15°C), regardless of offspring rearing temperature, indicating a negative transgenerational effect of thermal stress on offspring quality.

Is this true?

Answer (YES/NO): YES